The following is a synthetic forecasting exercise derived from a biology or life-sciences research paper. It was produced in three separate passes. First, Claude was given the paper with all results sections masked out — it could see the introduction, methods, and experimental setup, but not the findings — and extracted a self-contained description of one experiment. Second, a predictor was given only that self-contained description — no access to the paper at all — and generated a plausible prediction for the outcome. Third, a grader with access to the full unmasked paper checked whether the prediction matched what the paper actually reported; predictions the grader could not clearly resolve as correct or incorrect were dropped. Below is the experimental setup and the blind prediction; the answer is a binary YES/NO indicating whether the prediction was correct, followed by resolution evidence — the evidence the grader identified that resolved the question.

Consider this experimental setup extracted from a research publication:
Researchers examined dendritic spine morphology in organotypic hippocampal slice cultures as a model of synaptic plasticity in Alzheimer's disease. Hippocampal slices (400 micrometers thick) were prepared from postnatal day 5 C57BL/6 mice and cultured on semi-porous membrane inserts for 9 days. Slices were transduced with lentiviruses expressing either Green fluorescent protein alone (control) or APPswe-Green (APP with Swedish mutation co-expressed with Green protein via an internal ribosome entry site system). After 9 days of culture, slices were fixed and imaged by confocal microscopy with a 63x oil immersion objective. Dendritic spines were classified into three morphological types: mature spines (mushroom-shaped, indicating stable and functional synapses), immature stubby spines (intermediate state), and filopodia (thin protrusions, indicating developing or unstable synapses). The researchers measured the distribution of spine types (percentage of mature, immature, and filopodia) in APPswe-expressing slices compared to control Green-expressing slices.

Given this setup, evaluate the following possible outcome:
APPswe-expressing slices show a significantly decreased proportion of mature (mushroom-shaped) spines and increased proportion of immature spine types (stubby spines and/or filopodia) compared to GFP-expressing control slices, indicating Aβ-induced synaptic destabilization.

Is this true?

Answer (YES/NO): YES